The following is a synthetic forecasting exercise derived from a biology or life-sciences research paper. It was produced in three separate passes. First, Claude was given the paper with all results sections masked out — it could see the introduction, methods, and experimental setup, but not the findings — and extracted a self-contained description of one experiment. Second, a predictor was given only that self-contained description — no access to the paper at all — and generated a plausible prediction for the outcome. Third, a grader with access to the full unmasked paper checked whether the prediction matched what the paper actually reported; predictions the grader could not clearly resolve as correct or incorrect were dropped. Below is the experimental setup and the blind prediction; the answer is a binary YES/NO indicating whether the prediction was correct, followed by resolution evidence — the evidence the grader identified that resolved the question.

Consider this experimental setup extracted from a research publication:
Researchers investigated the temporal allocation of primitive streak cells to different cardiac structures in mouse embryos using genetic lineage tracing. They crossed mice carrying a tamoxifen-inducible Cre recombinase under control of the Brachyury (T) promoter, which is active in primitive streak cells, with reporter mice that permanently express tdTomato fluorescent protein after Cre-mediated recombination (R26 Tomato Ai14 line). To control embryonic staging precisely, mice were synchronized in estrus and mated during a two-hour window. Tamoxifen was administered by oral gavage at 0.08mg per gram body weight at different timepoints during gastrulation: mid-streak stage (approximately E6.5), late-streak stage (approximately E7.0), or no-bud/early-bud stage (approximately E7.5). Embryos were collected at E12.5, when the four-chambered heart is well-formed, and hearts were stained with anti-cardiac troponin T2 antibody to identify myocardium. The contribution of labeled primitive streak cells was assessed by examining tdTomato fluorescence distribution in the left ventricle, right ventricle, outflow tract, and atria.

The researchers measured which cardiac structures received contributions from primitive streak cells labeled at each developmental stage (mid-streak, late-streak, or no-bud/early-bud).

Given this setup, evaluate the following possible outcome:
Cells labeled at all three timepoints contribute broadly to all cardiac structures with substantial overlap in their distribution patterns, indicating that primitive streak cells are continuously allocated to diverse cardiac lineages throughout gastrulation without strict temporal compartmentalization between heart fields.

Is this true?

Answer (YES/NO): NO